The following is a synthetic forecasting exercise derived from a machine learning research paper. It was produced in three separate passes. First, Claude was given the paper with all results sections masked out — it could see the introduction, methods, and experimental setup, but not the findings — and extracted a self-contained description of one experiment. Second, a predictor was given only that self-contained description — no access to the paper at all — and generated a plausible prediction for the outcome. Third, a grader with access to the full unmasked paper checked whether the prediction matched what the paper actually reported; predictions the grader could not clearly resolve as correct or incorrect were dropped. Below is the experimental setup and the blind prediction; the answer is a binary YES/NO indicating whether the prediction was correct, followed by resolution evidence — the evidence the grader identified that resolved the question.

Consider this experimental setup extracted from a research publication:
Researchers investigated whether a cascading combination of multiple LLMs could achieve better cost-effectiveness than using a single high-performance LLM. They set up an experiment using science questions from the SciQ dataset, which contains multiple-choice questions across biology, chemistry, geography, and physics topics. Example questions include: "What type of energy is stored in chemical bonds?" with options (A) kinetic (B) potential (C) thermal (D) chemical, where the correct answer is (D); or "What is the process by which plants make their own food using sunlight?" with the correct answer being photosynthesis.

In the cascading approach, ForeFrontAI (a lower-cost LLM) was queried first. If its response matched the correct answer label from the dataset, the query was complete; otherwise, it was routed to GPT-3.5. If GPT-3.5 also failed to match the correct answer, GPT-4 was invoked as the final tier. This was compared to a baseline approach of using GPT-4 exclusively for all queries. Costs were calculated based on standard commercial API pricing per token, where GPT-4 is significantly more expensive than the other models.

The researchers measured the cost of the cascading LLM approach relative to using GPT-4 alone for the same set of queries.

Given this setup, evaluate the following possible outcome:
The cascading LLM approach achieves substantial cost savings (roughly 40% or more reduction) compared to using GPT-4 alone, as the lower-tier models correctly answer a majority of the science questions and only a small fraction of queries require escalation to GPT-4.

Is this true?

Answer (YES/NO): YES